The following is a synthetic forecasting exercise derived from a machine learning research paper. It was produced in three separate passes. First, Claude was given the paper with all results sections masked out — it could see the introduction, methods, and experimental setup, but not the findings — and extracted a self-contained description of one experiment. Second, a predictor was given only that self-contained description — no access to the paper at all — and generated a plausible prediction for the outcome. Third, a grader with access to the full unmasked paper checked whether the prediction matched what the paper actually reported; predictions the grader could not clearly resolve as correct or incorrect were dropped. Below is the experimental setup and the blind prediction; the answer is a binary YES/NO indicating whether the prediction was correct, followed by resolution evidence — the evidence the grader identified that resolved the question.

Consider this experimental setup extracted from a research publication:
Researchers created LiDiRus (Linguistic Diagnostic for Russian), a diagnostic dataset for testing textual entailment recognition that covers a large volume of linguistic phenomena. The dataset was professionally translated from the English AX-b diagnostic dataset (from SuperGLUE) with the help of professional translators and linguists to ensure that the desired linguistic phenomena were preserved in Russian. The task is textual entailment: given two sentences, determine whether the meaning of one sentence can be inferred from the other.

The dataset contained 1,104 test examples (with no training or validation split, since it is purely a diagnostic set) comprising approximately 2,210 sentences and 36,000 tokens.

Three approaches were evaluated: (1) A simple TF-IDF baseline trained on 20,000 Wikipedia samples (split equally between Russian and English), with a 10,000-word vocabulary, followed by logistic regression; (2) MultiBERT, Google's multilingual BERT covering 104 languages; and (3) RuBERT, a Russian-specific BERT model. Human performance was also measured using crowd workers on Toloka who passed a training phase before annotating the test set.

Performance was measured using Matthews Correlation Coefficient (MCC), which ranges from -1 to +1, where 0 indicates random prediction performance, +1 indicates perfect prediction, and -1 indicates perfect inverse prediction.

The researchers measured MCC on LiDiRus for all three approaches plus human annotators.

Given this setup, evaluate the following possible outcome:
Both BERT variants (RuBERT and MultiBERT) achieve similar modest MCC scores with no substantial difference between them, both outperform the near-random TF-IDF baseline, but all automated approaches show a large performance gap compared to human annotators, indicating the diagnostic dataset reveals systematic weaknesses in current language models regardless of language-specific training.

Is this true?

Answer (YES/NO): YES